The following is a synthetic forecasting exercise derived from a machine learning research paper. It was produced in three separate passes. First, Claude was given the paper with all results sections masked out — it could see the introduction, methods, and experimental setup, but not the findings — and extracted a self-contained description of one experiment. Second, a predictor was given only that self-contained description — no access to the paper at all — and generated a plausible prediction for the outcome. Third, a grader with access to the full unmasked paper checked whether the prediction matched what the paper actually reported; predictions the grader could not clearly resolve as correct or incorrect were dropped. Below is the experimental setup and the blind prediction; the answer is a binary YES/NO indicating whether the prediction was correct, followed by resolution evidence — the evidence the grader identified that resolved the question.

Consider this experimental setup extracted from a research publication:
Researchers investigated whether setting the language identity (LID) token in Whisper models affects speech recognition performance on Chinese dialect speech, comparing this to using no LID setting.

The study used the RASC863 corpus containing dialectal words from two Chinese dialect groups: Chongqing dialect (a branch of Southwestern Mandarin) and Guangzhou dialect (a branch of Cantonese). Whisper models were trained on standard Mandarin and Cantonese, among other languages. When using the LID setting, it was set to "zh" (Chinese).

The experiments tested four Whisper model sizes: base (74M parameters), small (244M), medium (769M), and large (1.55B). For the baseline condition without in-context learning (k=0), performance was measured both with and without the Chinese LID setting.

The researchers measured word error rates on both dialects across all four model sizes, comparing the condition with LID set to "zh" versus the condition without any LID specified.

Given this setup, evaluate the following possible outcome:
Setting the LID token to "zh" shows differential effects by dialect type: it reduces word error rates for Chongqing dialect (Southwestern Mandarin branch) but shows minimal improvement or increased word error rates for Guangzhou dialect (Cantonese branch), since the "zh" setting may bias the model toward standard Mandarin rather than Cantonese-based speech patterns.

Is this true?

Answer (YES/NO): NO